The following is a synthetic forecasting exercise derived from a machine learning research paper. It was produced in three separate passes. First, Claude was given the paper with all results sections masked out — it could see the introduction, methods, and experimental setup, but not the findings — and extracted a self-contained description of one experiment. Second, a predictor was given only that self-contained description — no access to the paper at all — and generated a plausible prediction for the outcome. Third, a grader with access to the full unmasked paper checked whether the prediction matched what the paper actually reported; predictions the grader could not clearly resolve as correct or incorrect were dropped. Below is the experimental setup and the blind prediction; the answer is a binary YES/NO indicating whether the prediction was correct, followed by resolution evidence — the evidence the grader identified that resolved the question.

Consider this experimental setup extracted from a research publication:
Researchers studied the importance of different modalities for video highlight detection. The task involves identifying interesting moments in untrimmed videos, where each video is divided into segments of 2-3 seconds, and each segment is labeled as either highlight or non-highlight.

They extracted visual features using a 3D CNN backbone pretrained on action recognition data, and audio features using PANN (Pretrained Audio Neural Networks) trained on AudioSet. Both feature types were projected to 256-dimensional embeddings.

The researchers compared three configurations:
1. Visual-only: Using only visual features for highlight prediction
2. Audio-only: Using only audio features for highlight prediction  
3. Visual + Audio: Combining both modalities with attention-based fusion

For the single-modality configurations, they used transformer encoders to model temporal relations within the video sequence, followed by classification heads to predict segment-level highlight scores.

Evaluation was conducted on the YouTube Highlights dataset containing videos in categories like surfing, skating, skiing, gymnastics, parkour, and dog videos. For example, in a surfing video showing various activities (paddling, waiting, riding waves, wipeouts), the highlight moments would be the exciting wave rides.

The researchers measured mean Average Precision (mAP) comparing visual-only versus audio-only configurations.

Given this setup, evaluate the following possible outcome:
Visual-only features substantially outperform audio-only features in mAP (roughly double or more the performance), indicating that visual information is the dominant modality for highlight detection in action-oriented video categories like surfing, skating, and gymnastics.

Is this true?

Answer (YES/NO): NO